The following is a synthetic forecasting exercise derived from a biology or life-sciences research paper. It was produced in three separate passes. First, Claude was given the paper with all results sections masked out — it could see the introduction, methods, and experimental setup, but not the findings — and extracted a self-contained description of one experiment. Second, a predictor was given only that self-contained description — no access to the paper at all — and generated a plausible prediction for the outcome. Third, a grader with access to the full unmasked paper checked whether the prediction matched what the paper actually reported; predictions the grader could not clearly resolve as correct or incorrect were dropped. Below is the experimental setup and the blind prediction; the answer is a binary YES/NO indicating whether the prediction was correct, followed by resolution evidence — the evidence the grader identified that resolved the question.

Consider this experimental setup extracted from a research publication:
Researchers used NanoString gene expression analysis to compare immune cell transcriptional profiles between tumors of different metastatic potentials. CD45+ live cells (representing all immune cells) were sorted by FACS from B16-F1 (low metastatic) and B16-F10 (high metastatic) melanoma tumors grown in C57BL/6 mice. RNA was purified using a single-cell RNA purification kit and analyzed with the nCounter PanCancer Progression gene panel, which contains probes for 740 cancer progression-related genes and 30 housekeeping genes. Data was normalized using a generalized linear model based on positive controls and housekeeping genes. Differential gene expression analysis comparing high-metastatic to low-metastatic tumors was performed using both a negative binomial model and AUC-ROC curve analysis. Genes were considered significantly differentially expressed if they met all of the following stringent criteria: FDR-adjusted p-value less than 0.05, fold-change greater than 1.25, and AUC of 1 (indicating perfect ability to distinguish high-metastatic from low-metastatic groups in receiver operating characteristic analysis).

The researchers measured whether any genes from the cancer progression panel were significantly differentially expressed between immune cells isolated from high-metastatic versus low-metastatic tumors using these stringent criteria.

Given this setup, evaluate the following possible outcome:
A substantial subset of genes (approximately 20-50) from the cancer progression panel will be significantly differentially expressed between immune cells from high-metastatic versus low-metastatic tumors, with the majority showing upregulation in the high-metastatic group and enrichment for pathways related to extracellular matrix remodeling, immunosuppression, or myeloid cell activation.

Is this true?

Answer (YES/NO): NO